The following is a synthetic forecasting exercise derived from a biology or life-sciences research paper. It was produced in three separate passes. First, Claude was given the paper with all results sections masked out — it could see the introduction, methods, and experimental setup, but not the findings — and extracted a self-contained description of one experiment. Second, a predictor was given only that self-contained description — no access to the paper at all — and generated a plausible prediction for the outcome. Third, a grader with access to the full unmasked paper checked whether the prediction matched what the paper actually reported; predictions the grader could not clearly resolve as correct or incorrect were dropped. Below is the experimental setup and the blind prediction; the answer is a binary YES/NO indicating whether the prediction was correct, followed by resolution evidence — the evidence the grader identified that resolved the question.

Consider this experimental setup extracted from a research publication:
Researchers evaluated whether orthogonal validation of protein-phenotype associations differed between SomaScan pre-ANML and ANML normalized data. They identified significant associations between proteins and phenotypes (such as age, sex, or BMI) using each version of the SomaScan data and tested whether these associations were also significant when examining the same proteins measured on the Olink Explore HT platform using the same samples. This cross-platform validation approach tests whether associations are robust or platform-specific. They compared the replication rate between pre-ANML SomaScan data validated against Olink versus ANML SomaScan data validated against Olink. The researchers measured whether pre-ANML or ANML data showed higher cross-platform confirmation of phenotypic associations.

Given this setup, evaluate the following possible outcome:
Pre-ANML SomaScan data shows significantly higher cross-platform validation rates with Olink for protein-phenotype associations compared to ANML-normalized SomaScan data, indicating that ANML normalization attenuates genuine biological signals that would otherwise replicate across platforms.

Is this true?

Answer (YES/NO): YES